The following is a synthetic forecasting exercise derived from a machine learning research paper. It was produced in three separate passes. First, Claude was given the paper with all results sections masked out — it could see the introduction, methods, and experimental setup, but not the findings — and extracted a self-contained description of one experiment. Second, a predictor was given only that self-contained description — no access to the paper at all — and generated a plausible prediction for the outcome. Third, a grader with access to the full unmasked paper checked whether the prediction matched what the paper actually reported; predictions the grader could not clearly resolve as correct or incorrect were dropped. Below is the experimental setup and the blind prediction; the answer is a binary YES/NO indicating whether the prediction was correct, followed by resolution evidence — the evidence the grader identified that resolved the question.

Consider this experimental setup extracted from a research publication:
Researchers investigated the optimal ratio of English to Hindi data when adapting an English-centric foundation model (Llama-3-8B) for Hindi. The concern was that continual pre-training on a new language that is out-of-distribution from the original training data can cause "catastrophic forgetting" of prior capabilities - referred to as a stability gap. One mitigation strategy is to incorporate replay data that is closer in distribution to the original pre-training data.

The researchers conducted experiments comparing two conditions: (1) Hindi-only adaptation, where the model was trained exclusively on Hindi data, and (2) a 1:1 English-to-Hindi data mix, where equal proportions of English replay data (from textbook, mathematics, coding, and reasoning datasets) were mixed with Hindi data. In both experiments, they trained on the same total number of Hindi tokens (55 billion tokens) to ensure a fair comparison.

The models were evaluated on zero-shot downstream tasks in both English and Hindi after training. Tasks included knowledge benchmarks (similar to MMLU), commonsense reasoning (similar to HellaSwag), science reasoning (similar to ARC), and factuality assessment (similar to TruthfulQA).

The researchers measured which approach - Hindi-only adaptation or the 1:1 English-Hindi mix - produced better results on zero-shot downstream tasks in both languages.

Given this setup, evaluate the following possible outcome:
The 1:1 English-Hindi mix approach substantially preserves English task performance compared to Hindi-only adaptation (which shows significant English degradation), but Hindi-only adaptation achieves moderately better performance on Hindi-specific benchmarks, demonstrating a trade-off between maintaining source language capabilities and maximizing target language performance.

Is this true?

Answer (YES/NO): NO